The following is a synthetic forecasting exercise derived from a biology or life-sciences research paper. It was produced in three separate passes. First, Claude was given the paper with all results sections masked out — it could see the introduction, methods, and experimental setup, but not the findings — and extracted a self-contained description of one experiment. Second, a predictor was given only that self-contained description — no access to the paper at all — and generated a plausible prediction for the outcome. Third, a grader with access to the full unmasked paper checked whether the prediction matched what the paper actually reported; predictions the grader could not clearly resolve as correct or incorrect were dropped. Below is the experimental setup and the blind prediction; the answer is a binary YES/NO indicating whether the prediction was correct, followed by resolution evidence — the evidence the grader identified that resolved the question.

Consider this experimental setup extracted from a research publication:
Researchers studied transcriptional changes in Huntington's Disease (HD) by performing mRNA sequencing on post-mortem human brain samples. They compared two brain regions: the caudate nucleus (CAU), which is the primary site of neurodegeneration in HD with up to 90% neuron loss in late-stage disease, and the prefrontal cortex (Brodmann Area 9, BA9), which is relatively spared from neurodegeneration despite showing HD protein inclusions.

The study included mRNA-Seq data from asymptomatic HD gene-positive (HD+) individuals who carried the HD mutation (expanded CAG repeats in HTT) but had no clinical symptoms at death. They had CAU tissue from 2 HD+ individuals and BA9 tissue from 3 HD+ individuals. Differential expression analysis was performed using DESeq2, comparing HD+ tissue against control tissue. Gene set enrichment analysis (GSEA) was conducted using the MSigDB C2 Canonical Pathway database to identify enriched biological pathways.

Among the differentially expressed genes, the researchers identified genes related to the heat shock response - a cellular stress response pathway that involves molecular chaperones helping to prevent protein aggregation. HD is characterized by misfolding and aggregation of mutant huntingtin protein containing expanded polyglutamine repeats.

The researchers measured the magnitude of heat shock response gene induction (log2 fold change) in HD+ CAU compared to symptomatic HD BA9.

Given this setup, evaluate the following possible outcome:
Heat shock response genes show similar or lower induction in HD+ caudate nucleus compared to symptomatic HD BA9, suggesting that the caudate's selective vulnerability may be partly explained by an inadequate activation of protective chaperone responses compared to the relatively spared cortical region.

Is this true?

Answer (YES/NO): NO